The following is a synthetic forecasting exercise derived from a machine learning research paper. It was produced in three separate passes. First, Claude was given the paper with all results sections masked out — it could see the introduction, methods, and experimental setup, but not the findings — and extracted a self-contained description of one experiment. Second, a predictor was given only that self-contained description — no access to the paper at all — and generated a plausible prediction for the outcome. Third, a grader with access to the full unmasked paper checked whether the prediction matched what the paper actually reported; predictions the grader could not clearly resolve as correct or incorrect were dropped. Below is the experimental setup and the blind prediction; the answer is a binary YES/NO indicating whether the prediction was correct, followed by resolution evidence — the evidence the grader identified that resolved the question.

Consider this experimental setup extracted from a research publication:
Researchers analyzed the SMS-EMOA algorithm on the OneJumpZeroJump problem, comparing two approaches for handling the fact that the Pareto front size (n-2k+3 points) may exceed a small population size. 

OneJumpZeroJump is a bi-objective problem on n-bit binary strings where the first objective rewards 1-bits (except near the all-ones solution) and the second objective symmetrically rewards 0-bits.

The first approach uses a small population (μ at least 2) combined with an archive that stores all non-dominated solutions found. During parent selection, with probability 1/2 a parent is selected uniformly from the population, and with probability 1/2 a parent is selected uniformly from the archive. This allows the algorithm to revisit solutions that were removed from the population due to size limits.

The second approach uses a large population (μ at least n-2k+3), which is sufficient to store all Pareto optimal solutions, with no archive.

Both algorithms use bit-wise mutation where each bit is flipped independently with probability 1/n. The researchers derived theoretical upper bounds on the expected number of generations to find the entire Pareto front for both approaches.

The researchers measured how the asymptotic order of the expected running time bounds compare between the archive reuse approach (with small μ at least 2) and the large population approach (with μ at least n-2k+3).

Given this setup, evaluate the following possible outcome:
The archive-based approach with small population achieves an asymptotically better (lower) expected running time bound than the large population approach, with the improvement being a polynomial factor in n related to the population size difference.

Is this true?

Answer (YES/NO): YES